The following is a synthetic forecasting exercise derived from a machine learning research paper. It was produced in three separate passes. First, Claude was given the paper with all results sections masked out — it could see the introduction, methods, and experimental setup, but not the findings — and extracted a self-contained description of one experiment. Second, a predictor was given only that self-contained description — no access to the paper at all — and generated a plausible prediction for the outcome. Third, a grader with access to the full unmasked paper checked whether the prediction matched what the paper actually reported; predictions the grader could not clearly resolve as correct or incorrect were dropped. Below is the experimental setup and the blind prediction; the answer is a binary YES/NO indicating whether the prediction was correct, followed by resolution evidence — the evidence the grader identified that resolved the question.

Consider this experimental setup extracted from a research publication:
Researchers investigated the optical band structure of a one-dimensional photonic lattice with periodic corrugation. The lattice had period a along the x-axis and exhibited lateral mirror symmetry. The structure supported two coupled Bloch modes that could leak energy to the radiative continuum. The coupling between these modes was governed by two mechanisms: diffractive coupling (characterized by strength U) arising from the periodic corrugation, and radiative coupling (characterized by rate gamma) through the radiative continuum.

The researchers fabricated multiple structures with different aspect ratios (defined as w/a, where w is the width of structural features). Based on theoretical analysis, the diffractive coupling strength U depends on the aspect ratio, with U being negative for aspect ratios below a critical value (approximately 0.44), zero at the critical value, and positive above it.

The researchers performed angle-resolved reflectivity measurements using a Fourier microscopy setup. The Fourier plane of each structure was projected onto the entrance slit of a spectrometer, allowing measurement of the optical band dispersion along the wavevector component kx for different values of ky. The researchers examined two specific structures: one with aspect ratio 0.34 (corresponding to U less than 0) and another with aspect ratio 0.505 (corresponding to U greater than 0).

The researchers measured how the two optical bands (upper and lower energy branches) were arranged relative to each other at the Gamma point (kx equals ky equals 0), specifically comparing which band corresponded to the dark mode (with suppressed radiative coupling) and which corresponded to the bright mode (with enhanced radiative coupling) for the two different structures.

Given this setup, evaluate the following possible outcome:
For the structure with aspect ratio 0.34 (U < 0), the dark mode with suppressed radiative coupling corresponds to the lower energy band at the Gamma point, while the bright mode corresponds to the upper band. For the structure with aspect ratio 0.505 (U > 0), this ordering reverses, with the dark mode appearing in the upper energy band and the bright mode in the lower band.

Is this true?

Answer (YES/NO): YES